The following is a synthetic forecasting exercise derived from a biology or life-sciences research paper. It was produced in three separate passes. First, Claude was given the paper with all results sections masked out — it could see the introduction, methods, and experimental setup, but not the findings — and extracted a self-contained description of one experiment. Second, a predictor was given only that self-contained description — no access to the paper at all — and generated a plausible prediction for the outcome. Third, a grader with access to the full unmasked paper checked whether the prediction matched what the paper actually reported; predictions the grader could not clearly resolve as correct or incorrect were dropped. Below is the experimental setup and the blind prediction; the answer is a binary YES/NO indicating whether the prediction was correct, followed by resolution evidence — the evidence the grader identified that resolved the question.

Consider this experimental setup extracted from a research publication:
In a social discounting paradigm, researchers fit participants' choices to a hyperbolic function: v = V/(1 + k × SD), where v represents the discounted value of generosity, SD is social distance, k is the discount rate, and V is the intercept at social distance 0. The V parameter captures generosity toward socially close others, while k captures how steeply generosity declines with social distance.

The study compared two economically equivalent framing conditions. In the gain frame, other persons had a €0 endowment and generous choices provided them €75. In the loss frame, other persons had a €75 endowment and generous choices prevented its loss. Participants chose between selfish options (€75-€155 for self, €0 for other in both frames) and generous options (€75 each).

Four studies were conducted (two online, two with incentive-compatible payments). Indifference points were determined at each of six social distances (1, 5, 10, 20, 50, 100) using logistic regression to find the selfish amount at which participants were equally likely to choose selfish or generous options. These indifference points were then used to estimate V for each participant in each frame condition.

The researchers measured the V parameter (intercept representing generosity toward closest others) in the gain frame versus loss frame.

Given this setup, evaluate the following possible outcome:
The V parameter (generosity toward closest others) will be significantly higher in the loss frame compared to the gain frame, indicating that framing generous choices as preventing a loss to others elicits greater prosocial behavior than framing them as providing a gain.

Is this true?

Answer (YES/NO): NO